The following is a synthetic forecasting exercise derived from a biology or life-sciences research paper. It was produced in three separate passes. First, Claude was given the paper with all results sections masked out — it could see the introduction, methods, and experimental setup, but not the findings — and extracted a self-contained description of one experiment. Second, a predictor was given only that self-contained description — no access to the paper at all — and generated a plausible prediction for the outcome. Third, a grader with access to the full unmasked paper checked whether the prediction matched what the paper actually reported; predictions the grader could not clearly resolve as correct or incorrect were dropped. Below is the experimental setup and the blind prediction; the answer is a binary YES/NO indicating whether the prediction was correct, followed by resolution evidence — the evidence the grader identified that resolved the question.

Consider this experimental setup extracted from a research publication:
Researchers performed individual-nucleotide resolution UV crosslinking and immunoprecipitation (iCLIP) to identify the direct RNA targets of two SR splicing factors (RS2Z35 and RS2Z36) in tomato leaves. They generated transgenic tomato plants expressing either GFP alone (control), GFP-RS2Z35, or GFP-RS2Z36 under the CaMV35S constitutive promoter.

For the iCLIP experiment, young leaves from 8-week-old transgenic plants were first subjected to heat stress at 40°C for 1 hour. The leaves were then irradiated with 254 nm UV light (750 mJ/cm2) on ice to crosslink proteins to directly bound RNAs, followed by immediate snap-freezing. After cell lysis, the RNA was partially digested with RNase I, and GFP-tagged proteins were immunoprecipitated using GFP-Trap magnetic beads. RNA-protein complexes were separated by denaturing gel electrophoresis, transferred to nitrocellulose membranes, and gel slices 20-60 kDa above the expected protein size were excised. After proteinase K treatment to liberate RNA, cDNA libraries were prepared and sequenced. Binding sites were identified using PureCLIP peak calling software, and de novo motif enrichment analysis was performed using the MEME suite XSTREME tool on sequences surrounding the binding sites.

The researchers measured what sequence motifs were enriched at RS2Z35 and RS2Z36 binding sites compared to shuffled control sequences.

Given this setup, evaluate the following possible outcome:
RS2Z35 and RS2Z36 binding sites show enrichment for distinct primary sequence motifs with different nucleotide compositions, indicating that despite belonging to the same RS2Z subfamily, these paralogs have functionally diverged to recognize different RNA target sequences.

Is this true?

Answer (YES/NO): NO